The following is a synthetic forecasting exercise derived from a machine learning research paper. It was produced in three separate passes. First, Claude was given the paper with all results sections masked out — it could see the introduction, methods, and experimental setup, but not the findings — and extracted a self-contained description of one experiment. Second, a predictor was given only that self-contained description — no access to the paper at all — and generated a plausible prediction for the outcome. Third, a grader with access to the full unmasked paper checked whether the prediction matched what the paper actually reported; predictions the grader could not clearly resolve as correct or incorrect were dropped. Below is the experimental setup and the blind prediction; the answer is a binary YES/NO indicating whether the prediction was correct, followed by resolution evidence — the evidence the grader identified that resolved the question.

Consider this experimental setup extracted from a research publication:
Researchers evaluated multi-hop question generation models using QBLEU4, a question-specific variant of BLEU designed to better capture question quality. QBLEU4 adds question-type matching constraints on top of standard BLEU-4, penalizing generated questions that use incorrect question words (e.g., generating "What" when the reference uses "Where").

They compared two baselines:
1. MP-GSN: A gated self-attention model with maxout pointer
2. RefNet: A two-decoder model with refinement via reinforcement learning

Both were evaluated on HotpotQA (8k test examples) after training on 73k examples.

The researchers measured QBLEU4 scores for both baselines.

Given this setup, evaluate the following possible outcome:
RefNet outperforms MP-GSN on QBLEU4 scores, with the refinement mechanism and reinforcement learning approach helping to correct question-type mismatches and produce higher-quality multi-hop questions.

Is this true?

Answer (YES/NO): YES